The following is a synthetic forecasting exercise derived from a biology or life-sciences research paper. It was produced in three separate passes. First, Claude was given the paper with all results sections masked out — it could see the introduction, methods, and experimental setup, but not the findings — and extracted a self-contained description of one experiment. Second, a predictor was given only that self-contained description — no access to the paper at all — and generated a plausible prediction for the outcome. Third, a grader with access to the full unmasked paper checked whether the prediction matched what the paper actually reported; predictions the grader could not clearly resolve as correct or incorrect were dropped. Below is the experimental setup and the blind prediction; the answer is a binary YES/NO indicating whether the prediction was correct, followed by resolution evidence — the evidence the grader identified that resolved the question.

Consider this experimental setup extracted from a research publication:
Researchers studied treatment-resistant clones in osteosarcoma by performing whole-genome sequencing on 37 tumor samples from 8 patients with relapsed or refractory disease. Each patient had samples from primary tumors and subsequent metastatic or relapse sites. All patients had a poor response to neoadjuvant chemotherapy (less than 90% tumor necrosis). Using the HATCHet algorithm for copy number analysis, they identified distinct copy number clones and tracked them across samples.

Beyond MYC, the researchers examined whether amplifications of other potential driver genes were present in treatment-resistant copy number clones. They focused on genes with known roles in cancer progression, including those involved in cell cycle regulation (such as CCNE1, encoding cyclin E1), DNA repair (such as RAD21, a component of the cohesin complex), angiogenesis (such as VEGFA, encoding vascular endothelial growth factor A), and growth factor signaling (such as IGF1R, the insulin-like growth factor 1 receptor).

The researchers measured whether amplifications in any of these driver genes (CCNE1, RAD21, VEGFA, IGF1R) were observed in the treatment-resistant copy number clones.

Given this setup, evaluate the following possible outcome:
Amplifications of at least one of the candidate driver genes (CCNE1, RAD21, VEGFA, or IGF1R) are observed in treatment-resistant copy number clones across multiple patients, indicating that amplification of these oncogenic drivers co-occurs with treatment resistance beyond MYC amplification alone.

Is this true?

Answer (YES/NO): YES